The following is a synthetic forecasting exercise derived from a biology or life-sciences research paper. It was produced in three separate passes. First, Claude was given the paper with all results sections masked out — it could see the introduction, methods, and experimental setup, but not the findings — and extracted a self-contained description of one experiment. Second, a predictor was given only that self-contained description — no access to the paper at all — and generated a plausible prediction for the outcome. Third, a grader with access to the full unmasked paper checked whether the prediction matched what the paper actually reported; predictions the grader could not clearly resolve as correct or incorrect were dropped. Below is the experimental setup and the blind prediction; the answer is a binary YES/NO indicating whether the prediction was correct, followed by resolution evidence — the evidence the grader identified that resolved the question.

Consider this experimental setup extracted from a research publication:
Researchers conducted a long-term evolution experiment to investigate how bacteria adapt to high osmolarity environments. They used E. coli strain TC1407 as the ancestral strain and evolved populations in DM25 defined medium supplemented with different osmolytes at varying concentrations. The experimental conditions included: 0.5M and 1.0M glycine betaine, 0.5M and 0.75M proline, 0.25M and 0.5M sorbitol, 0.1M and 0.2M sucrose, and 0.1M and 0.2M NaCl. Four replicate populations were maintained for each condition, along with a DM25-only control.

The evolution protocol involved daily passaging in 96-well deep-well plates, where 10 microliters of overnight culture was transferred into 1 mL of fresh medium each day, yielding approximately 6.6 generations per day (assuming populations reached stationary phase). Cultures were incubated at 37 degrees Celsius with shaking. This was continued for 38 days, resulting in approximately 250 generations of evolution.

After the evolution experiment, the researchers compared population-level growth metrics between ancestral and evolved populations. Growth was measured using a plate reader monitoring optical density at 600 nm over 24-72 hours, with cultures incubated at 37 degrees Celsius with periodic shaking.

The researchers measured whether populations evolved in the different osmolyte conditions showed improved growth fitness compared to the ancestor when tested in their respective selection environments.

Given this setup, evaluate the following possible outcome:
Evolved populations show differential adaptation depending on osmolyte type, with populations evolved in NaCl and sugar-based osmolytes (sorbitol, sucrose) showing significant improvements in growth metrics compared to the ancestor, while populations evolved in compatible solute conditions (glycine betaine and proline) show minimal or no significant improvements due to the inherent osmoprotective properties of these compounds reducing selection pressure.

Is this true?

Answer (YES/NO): NO